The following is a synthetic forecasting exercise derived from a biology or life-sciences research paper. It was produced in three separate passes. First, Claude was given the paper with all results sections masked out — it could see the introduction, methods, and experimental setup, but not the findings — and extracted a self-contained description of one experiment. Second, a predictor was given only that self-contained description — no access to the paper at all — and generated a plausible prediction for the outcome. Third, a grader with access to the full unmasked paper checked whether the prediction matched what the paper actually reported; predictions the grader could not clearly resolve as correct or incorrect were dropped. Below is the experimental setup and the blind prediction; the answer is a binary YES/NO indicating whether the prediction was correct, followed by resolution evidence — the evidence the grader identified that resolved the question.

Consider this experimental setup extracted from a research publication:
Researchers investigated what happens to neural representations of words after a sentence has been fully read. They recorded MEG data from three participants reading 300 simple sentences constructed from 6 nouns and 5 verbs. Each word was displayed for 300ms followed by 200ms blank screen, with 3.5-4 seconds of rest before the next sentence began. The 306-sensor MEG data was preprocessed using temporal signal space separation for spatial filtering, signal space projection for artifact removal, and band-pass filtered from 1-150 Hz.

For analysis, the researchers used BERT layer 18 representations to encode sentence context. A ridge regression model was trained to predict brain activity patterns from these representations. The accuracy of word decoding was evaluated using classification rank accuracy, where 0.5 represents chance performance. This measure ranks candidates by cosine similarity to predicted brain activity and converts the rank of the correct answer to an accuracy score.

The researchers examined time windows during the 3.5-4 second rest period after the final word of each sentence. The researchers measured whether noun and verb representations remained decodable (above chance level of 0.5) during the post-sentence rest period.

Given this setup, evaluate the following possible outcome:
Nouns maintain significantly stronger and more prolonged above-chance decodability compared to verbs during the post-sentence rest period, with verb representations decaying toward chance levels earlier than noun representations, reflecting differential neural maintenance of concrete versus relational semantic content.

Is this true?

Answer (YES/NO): NO